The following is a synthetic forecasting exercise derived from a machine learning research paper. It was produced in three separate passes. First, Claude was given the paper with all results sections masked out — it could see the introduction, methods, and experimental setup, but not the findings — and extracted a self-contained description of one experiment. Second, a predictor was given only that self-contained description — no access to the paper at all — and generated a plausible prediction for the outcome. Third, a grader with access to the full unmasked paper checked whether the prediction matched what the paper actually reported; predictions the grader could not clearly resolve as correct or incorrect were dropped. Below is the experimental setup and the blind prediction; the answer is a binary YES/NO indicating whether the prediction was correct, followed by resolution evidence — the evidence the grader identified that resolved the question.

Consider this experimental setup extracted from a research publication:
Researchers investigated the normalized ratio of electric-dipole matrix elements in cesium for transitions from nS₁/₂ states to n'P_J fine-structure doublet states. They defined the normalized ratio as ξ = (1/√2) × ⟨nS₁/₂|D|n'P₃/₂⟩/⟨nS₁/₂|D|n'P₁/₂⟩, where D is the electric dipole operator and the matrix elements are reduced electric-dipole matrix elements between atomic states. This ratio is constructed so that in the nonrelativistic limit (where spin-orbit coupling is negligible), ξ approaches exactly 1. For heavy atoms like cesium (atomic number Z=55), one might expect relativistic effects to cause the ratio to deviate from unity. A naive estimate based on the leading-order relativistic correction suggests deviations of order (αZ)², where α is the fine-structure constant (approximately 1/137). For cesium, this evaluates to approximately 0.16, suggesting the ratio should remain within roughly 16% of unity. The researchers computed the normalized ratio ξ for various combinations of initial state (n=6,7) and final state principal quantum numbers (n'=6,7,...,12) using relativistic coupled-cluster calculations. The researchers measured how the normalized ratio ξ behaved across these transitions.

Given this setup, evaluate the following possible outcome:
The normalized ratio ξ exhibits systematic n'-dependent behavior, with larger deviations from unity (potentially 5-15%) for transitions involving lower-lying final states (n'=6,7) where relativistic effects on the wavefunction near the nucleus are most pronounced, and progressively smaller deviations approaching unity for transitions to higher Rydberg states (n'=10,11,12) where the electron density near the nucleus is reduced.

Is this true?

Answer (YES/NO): NO